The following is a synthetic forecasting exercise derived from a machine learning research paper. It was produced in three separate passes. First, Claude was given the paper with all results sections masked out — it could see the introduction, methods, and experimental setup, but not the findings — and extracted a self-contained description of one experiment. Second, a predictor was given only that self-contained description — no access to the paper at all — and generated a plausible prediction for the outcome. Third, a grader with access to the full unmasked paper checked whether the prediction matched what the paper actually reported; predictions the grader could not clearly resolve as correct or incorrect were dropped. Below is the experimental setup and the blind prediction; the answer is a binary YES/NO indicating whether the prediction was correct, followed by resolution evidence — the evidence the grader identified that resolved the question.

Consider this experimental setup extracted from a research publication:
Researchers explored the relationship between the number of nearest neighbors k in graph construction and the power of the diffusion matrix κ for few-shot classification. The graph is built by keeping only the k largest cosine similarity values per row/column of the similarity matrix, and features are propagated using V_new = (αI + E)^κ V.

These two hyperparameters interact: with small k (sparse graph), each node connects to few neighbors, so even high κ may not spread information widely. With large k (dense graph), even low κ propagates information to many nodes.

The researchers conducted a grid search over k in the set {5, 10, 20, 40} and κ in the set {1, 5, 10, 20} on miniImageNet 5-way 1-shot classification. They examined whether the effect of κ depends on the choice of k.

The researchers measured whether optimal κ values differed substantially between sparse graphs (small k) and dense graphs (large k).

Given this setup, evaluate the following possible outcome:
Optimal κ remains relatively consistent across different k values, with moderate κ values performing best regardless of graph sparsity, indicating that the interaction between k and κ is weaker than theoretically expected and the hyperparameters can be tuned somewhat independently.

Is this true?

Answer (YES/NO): NO